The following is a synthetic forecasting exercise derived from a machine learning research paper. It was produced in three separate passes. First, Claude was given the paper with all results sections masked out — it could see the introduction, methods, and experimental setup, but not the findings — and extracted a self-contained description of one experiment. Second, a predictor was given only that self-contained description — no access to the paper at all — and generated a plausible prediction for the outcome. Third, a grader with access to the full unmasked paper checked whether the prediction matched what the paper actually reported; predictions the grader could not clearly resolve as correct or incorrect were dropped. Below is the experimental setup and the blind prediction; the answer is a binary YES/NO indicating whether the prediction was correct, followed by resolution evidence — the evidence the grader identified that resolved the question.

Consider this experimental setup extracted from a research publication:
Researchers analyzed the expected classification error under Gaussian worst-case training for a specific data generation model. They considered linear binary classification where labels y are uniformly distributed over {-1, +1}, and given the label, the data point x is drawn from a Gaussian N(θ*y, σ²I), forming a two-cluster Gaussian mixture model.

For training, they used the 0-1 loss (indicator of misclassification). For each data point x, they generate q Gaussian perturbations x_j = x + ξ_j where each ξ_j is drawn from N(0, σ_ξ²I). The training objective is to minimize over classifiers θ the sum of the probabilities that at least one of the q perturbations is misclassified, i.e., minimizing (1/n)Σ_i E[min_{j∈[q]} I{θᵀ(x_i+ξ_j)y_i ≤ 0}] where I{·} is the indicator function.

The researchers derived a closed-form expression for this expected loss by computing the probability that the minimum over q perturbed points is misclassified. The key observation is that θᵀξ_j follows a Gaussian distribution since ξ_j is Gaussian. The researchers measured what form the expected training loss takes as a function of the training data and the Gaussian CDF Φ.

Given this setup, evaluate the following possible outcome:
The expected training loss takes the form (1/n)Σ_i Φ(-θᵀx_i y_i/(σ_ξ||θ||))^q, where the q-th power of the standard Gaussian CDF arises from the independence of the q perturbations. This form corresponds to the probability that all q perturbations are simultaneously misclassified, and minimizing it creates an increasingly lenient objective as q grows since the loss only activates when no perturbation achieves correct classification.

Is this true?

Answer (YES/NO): NO